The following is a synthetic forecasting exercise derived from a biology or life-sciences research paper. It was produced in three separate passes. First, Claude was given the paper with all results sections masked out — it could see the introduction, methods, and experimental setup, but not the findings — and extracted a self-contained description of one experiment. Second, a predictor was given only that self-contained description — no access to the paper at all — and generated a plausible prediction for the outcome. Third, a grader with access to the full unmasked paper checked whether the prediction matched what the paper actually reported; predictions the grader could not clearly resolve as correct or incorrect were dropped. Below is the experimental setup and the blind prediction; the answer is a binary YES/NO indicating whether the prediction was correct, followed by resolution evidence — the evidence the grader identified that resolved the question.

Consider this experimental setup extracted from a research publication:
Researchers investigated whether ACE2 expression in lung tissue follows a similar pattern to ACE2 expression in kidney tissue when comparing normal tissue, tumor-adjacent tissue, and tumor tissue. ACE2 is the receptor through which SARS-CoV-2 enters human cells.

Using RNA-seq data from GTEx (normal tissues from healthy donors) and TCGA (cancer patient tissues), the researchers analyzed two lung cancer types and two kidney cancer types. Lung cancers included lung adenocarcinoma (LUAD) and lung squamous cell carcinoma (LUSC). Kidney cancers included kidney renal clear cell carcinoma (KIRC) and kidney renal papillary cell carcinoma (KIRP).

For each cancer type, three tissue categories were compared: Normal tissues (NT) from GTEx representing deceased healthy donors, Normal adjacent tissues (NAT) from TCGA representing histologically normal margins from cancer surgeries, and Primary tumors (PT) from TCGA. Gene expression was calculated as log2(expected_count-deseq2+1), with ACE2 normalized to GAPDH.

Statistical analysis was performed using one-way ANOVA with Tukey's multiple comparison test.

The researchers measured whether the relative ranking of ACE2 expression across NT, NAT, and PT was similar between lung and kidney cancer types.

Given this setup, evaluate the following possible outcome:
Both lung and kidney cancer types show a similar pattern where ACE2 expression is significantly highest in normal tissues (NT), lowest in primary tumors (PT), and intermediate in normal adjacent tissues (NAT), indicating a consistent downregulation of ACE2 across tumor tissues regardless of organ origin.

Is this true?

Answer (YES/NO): NO